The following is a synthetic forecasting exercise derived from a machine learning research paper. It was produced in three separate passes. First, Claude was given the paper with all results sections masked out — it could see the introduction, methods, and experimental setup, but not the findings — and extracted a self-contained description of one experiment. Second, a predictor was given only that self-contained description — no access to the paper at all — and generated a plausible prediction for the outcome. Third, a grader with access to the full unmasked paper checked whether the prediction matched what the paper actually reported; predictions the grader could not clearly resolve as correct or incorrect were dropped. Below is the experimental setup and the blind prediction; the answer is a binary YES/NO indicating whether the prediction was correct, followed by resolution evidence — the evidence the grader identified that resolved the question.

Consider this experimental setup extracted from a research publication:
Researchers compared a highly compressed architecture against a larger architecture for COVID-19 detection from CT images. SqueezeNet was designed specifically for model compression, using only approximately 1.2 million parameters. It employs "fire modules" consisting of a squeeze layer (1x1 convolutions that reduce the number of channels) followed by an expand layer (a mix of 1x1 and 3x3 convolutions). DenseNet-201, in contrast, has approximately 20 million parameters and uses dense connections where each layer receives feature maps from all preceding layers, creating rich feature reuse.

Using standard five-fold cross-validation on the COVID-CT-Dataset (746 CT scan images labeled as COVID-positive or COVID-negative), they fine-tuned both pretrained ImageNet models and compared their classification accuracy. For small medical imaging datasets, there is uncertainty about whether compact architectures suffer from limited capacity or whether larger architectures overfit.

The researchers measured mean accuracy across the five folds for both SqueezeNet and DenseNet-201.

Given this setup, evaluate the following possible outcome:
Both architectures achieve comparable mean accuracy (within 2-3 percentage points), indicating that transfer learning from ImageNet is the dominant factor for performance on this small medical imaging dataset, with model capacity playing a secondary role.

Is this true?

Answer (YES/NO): YES